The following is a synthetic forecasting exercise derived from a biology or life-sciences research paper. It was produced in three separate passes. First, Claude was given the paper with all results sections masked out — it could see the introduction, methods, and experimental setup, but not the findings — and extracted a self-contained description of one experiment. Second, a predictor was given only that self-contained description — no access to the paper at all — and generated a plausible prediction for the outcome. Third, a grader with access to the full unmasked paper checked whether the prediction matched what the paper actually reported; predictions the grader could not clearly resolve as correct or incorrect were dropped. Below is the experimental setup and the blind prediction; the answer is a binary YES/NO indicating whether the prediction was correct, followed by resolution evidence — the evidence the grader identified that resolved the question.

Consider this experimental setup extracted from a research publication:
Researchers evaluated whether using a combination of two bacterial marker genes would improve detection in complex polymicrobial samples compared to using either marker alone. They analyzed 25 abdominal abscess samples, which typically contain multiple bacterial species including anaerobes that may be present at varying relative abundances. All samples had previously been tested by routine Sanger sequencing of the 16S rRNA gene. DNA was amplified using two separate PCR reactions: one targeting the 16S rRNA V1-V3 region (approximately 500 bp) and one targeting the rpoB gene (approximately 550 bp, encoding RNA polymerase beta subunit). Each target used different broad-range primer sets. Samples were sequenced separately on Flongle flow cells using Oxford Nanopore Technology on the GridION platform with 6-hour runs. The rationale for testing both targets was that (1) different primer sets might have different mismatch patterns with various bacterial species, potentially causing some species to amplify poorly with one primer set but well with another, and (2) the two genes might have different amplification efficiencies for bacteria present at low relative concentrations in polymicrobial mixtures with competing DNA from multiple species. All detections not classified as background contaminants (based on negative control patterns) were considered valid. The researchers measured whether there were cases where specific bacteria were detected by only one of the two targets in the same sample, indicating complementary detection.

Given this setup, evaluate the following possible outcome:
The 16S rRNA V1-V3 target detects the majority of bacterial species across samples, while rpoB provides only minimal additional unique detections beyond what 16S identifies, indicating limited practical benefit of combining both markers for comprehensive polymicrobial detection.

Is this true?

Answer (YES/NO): NO